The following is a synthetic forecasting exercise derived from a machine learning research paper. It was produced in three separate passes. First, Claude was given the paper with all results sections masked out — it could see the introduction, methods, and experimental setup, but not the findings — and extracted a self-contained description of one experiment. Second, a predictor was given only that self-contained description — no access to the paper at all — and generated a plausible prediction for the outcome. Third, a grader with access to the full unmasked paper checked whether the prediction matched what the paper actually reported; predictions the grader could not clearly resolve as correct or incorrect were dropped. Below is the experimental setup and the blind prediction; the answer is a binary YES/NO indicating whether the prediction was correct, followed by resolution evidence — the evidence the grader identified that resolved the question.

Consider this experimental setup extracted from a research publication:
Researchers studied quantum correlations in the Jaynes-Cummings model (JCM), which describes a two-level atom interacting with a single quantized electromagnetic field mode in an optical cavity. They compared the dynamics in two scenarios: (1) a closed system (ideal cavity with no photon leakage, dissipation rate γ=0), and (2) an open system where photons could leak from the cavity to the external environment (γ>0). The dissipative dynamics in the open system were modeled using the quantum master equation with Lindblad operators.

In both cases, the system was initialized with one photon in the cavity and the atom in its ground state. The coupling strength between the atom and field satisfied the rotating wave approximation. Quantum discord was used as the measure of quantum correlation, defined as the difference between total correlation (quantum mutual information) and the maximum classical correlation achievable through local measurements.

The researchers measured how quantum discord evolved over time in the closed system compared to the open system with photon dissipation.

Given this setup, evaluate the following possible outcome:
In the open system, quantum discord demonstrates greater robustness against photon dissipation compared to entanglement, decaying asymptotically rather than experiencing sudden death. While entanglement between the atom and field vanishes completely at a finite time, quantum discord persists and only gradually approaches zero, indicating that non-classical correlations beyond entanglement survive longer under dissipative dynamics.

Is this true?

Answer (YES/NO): NO